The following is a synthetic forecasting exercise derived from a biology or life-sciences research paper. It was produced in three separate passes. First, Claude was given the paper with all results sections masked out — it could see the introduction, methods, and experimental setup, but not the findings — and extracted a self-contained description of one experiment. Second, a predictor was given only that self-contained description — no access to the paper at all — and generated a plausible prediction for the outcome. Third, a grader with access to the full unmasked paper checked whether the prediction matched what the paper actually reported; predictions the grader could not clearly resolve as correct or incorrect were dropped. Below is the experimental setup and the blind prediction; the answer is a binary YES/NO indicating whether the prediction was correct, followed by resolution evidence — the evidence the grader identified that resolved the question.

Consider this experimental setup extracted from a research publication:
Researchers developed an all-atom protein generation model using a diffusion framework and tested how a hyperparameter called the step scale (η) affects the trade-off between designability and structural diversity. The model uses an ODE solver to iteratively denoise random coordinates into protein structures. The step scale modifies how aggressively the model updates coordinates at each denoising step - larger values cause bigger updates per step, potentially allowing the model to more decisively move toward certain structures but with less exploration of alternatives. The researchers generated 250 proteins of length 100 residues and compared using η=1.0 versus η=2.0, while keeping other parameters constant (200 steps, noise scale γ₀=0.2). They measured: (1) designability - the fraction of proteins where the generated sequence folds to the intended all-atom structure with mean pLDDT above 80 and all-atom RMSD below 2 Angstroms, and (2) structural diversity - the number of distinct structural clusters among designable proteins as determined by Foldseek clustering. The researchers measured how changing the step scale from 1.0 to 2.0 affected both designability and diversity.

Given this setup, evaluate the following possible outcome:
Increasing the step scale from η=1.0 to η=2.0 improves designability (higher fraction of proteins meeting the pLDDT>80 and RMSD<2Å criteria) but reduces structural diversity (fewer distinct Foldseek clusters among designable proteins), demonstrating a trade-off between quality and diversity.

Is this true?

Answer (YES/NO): YES